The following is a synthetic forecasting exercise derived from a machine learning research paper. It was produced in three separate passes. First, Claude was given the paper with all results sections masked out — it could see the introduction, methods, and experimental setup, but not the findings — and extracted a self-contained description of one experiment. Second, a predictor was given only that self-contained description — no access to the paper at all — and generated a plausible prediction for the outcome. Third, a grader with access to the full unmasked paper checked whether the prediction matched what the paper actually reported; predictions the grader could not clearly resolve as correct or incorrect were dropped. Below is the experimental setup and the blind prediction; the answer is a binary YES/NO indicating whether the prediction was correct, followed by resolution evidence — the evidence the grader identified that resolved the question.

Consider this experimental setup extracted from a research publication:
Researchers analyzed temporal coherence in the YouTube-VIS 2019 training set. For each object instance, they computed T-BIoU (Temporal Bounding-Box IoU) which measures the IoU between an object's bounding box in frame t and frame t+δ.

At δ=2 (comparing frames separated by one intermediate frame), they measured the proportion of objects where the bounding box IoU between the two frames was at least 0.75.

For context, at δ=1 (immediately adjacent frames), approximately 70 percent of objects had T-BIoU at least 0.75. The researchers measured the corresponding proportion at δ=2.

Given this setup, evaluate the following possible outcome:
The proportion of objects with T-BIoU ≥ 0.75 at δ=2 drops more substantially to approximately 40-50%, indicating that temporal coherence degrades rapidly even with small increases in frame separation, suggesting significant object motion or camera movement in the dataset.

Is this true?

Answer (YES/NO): NO